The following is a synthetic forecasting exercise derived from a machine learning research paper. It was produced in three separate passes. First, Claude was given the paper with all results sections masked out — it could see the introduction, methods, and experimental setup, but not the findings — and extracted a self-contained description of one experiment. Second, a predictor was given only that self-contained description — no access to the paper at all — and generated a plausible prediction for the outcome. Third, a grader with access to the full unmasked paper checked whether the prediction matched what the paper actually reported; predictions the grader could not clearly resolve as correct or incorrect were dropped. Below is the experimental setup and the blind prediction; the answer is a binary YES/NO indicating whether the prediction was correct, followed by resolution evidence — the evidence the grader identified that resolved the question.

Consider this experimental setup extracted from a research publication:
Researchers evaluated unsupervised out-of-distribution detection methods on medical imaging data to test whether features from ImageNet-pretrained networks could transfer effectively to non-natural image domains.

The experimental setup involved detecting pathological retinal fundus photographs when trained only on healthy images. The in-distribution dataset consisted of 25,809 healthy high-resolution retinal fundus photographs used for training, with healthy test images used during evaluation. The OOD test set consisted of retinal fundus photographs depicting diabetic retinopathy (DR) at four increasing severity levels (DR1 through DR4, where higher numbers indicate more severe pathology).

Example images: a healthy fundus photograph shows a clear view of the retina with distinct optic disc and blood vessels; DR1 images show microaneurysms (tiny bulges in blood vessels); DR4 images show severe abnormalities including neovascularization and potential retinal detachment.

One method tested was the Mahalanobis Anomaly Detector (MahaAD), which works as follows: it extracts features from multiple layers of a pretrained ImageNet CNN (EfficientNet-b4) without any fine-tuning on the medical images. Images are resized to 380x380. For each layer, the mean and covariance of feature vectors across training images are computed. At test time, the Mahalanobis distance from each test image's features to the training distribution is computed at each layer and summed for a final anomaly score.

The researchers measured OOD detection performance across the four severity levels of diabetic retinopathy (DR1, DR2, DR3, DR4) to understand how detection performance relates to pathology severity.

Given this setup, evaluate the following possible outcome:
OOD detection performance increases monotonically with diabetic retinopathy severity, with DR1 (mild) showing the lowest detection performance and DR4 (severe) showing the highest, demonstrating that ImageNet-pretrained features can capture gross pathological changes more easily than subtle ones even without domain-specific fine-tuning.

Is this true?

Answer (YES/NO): YES